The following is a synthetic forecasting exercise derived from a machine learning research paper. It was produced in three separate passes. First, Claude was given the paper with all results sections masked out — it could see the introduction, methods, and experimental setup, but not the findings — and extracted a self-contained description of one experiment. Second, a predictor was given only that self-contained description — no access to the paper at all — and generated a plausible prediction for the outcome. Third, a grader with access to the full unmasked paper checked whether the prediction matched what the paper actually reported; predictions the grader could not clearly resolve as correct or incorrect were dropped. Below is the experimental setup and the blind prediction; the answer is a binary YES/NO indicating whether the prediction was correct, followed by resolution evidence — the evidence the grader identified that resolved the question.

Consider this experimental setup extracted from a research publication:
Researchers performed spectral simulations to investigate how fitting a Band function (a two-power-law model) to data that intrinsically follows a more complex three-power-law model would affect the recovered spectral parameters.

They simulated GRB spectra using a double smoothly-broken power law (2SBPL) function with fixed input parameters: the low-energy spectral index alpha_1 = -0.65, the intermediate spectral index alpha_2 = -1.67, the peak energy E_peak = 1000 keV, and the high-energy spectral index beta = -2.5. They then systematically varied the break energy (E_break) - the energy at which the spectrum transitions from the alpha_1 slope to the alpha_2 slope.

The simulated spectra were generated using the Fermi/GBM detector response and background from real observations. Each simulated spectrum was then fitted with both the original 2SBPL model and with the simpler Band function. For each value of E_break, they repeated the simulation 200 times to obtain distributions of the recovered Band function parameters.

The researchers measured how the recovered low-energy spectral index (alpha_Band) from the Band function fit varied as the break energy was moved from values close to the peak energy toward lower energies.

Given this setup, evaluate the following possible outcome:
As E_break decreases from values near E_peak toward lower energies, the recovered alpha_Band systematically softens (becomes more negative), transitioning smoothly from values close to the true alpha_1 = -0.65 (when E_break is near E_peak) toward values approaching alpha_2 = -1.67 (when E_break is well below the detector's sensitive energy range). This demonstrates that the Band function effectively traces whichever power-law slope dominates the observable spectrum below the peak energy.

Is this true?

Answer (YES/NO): YES